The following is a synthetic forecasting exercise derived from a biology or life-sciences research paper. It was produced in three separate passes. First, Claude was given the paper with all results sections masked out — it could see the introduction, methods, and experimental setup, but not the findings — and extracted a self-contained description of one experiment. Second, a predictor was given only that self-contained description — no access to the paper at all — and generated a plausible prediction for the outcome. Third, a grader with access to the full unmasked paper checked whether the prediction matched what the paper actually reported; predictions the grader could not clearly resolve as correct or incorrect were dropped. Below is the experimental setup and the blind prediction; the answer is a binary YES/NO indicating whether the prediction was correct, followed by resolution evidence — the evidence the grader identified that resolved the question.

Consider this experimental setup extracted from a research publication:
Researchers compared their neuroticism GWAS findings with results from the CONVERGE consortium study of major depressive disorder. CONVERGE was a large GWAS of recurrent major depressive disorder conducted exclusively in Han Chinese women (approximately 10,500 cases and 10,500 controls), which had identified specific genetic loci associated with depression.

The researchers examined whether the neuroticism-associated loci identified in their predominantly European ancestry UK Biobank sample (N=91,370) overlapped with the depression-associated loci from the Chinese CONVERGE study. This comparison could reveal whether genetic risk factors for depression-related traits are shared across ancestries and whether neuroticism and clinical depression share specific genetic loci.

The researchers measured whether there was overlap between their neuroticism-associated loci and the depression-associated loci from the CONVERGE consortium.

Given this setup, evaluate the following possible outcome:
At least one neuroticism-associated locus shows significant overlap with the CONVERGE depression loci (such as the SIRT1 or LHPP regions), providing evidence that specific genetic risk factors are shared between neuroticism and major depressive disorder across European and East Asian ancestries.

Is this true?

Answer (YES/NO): NO